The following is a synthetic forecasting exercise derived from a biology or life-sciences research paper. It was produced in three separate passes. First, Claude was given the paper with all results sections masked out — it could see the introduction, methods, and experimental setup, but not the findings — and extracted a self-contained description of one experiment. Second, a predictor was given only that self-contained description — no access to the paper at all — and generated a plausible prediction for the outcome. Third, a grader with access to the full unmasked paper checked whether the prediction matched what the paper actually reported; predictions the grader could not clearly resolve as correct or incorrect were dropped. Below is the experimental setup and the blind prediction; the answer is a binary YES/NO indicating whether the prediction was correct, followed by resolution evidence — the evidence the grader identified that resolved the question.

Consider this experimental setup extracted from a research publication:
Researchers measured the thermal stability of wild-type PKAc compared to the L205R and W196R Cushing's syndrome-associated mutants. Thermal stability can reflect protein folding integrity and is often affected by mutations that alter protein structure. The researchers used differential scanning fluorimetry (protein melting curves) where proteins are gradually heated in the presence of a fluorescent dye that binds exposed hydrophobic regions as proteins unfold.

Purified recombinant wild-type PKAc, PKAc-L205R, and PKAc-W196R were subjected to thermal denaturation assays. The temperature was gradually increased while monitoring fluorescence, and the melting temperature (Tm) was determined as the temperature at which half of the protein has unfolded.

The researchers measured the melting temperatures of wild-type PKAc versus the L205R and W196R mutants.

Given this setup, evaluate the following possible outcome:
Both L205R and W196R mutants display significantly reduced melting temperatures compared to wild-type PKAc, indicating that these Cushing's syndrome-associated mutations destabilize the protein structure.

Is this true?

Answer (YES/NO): YES